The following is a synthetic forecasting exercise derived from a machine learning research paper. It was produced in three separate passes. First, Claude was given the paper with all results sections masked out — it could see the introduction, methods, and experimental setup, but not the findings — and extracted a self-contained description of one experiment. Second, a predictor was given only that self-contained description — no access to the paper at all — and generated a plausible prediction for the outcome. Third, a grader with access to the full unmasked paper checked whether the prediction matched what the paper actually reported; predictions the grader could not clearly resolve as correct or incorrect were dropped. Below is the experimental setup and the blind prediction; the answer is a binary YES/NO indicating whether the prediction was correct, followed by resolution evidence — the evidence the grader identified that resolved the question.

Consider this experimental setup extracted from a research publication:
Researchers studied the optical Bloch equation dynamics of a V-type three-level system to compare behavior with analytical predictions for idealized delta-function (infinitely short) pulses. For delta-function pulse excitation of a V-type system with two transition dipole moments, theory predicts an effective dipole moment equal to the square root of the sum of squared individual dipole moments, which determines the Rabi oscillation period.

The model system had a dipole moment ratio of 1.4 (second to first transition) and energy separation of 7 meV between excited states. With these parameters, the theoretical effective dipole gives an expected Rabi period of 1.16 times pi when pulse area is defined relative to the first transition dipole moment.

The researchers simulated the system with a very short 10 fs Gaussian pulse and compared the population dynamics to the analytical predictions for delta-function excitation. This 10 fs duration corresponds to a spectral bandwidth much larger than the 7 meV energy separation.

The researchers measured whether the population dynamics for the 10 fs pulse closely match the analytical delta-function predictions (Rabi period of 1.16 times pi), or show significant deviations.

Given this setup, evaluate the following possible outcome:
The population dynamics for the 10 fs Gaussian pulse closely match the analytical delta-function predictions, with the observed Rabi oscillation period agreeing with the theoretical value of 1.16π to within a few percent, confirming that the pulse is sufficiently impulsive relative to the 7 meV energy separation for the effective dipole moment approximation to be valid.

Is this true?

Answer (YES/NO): YES